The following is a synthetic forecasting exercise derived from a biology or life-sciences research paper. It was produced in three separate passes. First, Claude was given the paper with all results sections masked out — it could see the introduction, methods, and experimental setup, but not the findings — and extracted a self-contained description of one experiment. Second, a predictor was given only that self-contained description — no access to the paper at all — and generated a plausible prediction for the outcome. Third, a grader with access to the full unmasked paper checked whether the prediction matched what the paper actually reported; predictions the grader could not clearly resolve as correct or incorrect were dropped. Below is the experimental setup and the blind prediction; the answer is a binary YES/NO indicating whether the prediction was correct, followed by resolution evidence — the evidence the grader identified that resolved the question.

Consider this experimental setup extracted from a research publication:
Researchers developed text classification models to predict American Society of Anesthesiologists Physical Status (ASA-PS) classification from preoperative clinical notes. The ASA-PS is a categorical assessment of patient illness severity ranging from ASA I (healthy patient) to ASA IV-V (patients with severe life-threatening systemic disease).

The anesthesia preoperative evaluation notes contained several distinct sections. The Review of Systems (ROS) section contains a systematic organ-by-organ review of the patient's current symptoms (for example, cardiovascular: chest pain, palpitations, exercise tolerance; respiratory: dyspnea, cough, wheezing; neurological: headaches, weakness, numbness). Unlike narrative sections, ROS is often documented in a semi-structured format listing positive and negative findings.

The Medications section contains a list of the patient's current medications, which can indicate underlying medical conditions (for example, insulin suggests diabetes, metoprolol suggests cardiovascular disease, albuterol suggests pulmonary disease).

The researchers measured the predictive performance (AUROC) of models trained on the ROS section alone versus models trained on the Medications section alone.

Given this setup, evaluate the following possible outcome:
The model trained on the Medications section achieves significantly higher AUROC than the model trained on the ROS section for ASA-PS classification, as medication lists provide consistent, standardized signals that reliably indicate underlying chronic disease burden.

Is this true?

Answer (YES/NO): NO